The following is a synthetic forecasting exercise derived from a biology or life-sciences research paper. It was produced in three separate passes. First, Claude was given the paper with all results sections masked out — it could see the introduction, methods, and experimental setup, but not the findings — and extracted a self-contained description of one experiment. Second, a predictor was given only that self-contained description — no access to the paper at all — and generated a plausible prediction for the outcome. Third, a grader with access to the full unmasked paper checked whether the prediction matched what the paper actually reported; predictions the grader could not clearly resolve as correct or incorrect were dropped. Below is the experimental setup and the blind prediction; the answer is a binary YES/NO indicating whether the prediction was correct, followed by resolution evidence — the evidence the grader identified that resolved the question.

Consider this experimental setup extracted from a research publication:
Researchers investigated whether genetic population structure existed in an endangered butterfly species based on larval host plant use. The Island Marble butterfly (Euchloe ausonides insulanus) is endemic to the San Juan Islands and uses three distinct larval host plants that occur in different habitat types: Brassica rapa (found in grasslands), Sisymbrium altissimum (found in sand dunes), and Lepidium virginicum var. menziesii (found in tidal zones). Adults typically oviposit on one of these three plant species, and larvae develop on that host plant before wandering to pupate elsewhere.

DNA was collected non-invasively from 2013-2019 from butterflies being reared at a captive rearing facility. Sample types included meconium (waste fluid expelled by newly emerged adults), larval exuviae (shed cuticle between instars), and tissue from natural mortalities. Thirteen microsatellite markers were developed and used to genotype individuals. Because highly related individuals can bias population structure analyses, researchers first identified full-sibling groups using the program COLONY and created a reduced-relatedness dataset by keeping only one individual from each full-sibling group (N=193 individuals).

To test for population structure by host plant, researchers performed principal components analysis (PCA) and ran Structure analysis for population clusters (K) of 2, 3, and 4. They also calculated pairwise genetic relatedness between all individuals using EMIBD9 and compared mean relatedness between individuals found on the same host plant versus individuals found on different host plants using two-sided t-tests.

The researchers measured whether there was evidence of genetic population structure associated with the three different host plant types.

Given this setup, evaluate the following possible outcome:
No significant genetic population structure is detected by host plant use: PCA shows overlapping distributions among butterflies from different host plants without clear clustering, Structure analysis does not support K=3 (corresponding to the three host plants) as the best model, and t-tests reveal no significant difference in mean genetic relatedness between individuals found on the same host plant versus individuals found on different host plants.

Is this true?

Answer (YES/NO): YES